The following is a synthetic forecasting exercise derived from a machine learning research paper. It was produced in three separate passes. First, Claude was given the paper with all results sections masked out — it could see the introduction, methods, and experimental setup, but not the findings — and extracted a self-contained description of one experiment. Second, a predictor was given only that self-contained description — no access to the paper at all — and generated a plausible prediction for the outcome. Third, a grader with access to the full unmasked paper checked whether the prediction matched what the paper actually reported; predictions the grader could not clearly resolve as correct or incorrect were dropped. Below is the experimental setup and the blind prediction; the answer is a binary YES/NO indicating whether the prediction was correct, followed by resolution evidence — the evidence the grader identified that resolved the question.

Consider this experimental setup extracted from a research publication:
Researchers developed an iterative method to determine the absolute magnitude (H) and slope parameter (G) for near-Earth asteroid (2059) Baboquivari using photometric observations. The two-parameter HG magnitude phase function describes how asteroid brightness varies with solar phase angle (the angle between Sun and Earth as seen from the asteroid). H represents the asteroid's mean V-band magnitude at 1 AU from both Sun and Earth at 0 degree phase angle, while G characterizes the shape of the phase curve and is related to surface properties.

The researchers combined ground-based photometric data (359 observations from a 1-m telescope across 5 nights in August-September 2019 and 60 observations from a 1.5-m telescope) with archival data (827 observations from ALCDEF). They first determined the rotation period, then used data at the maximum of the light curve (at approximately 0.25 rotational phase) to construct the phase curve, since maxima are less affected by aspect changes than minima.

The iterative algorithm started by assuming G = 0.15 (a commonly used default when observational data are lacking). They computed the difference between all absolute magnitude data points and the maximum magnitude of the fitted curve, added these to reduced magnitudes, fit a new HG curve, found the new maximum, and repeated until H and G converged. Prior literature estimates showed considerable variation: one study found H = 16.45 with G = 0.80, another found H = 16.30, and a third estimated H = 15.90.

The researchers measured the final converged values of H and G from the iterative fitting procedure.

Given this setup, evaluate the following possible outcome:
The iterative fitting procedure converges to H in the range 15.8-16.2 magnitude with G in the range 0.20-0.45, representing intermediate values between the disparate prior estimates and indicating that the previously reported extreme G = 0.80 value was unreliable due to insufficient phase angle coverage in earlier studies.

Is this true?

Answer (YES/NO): YES